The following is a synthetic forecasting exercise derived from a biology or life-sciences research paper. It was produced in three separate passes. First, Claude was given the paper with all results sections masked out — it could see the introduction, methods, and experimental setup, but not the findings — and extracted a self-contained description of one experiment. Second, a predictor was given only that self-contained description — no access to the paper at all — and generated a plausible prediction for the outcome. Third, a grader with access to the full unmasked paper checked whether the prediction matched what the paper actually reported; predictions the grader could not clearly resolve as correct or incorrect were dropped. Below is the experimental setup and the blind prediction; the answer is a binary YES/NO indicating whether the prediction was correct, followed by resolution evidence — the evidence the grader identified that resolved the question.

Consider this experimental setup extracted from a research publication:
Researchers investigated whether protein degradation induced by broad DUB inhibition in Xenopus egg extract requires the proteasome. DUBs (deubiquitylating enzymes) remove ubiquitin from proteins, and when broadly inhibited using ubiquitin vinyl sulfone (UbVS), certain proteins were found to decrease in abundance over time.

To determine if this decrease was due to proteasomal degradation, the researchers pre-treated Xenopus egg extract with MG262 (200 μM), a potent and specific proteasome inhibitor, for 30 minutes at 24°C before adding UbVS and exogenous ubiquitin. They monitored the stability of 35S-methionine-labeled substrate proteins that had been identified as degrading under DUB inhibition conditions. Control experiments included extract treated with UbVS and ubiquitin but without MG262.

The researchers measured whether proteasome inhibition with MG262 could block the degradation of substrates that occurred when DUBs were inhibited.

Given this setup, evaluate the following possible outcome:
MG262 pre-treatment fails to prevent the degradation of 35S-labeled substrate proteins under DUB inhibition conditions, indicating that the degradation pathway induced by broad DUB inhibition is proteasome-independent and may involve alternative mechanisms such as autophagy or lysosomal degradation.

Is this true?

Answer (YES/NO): NO